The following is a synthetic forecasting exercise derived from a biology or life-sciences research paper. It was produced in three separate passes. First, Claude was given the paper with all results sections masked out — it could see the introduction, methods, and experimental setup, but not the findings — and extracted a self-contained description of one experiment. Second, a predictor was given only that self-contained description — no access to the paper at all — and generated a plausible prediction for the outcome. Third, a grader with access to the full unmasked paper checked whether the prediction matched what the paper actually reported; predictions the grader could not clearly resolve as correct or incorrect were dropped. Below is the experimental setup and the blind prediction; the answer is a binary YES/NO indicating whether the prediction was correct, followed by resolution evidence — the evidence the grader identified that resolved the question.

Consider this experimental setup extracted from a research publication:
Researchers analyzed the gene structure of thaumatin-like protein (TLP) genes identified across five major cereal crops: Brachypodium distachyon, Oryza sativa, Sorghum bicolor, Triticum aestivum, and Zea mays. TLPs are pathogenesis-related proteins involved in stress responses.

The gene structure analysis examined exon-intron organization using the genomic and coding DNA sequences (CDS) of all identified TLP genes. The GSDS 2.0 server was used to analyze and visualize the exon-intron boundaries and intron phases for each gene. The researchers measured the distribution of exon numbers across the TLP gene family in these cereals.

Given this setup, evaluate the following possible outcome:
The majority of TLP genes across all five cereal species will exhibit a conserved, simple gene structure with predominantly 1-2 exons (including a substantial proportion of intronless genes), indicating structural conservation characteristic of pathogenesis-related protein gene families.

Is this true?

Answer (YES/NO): NO